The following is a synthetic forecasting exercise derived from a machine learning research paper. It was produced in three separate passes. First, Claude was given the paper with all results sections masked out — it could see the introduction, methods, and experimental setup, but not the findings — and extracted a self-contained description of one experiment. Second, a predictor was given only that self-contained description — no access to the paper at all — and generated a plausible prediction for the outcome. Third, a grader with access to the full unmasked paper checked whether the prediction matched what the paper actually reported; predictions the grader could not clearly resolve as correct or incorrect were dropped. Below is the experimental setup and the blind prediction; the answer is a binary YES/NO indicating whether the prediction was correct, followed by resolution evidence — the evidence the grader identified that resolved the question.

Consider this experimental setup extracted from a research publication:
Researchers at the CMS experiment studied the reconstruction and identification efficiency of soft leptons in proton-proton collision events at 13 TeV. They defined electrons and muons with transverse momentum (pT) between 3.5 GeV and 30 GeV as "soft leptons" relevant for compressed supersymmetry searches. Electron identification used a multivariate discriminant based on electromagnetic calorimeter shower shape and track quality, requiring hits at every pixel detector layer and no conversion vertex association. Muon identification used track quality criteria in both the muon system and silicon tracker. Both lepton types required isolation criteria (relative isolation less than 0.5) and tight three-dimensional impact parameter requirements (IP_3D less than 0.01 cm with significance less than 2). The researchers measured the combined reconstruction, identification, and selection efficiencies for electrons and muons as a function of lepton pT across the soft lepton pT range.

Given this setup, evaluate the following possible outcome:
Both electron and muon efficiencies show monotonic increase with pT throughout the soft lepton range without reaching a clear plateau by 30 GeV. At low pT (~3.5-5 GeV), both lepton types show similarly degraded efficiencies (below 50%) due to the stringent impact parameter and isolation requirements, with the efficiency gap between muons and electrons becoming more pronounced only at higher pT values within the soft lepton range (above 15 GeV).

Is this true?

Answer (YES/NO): NO